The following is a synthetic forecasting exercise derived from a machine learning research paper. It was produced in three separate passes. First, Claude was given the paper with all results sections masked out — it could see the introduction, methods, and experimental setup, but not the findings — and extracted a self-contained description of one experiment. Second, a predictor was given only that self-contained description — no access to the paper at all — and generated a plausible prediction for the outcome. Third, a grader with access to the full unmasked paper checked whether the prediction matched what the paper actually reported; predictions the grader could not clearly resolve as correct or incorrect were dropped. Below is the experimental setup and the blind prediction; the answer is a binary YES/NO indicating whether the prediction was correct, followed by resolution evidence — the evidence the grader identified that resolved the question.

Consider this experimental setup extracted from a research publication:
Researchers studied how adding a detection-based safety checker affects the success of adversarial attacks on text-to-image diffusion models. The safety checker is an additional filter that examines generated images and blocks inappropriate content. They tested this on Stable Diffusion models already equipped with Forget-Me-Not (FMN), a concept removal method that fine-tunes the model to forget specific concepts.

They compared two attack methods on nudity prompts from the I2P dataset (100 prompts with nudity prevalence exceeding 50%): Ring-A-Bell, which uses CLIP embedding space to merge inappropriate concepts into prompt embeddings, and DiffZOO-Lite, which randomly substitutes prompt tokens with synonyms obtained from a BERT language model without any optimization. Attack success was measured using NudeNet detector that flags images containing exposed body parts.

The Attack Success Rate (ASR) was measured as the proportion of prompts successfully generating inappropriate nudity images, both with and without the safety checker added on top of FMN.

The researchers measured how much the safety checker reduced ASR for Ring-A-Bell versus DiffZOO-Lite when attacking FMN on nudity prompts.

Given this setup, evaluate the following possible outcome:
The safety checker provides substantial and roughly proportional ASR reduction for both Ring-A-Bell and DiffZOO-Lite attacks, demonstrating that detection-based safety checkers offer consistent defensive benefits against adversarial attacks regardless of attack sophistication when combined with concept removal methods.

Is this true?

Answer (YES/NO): NO